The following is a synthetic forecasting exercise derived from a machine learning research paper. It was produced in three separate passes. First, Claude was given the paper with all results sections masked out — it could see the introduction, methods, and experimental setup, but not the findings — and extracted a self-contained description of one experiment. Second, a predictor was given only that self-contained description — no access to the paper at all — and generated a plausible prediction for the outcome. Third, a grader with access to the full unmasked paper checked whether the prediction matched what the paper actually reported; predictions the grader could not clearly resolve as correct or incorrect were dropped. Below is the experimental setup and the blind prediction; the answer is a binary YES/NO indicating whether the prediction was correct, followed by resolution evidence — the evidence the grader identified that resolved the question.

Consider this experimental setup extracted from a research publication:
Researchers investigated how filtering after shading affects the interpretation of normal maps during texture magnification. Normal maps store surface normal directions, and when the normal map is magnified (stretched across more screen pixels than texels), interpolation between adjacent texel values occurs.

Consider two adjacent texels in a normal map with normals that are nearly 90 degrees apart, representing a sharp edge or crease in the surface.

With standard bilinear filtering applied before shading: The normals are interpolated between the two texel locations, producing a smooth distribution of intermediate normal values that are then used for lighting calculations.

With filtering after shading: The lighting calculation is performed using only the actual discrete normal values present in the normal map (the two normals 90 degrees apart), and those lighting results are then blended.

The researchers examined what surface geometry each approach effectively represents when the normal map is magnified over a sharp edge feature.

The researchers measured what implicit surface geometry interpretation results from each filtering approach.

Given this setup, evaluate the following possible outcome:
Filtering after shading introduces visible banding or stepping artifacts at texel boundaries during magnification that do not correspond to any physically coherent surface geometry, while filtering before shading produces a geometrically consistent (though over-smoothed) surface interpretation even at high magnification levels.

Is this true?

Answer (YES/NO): NO